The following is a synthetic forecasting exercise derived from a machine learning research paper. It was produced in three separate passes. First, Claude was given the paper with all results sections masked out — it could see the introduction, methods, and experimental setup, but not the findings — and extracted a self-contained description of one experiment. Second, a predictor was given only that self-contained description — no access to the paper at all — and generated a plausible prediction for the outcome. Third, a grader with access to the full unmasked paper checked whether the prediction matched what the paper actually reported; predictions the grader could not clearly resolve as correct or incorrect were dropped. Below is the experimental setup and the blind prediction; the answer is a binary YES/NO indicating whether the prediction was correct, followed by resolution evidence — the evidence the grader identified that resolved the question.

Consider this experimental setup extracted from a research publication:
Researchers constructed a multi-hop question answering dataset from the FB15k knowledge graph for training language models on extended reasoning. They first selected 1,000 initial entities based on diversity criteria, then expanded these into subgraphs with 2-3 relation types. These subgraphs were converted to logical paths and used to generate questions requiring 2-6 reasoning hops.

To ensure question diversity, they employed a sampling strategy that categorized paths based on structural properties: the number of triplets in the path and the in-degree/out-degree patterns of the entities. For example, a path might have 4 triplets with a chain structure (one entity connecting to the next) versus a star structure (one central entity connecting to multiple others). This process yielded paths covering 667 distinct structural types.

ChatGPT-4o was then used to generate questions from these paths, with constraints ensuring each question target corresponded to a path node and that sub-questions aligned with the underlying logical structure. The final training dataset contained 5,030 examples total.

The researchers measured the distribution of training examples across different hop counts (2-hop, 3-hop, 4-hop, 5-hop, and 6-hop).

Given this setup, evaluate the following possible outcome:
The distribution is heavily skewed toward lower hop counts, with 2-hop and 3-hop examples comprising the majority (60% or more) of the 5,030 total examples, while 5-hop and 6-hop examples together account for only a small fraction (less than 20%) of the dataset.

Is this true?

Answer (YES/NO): NO